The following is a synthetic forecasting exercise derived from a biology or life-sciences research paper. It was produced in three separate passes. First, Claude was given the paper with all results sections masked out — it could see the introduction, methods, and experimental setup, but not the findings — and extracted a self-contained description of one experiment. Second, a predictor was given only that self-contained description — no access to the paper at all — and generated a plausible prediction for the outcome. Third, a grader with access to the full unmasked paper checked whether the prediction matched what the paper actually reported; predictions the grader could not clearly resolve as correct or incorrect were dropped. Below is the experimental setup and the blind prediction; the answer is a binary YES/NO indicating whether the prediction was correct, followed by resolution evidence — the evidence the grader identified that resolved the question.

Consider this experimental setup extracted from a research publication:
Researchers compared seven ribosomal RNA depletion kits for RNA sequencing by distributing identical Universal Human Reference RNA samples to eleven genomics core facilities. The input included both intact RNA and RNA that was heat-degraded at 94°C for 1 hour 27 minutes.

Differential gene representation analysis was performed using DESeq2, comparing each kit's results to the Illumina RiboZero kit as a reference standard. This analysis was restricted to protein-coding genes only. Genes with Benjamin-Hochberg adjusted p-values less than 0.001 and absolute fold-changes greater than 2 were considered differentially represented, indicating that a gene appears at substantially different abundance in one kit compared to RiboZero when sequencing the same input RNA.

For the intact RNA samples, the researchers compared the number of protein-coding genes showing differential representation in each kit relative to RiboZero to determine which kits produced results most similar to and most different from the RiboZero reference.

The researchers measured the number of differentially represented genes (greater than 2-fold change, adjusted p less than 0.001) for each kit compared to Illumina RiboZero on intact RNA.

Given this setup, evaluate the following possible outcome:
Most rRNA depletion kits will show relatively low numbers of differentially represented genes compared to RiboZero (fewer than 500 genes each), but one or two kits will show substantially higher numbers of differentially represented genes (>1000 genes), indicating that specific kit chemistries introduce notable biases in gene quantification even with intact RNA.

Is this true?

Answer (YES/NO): NO